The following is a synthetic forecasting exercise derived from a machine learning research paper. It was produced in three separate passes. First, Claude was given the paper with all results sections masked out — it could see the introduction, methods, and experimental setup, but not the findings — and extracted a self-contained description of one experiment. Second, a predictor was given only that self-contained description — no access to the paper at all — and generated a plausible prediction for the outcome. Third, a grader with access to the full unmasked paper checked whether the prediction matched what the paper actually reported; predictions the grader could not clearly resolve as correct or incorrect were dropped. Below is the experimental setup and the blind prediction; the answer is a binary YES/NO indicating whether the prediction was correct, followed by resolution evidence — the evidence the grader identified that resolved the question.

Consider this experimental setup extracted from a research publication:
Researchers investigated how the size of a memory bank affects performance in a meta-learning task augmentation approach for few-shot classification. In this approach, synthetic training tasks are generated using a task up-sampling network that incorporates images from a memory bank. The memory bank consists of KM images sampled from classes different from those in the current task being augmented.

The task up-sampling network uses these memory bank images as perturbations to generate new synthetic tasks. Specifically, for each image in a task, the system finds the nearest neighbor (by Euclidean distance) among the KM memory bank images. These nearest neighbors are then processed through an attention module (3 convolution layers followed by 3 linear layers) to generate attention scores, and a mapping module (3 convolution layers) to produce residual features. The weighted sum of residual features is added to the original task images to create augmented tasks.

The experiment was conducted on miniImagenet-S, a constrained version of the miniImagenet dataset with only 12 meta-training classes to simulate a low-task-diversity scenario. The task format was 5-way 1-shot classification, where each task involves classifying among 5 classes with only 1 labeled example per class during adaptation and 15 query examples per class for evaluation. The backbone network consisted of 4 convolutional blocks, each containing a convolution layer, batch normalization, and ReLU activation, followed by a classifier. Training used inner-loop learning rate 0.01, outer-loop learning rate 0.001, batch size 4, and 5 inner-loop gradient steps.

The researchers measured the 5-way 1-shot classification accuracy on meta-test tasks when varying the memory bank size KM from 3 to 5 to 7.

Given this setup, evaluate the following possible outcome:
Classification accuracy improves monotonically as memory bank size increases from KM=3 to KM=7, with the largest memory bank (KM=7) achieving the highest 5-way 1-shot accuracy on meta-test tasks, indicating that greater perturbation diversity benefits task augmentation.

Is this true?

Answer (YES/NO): YES